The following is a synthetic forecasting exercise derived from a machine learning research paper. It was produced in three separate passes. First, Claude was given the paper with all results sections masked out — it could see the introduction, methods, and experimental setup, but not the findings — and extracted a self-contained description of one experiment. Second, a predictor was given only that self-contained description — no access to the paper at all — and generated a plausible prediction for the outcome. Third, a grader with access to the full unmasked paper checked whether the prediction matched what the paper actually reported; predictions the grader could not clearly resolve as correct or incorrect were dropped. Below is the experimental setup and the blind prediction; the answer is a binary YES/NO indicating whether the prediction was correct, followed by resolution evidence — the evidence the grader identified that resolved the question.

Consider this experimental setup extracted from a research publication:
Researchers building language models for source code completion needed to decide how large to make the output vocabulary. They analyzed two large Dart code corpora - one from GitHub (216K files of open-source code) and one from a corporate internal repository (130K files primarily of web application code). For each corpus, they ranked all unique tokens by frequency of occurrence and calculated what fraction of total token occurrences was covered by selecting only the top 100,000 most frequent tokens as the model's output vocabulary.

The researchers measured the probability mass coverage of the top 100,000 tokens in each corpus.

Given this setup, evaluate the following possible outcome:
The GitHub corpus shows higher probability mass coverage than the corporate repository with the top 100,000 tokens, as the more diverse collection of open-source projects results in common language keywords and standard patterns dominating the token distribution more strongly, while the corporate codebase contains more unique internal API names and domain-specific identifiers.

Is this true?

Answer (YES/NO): YES